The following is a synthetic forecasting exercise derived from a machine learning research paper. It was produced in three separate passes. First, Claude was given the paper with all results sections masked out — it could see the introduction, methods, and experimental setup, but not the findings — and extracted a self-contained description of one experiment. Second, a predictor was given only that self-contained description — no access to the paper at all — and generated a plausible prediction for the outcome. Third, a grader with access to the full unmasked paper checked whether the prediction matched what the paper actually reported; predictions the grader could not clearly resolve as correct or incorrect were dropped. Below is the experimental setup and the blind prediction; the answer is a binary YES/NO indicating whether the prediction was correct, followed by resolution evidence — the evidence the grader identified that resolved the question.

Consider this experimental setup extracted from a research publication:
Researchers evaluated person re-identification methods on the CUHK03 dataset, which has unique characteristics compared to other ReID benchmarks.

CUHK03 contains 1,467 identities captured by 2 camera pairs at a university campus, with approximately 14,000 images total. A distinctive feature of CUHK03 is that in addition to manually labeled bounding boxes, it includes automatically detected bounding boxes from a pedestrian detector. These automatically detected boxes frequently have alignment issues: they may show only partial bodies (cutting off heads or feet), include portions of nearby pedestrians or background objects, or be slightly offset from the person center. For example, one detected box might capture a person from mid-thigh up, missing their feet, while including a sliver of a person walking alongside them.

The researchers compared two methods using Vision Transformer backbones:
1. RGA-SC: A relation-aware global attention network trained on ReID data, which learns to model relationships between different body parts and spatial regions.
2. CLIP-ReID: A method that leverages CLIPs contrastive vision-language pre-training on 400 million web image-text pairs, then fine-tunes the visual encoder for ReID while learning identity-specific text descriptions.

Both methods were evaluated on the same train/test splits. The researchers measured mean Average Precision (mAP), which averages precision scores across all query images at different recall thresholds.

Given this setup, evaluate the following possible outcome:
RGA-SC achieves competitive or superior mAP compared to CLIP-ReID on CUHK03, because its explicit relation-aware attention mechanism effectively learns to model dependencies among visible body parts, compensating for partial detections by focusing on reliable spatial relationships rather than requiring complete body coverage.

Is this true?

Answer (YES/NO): NO